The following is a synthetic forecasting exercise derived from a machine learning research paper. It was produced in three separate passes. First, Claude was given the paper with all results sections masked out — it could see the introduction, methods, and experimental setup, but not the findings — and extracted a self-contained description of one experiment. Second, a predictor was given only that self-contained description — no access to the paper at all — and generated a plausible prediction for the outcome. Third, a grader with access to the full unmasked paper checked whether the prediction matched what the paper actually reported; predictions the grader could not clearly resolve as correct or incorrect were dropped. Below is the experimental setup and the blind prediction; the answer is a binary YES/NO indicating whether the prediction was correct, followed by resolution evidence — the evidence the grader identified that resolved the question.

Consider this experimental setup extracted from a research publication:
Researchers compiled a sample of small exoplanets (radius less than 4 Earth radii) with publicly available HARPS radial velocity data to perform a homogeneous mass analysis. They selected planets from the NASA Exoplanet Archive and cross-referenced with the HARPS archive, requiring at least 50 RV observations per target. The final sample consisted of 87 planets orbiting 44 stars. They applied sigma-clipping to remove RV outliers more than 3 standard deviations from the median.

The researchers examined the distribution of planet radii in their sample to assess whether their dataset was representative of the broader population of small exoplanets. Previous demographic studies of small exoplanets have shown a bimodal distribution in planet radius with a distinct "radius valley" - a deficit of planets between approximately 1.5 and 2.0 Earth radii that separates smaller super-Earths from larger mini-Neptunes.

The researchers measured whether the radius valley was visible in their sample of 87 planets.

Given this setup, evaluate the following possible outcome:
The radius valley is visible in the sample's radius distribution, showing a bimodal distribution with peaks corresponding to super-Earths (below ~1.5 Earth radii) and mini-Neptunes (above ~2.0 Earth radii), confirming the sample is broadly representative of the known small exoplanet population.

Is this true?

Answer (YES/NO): YES